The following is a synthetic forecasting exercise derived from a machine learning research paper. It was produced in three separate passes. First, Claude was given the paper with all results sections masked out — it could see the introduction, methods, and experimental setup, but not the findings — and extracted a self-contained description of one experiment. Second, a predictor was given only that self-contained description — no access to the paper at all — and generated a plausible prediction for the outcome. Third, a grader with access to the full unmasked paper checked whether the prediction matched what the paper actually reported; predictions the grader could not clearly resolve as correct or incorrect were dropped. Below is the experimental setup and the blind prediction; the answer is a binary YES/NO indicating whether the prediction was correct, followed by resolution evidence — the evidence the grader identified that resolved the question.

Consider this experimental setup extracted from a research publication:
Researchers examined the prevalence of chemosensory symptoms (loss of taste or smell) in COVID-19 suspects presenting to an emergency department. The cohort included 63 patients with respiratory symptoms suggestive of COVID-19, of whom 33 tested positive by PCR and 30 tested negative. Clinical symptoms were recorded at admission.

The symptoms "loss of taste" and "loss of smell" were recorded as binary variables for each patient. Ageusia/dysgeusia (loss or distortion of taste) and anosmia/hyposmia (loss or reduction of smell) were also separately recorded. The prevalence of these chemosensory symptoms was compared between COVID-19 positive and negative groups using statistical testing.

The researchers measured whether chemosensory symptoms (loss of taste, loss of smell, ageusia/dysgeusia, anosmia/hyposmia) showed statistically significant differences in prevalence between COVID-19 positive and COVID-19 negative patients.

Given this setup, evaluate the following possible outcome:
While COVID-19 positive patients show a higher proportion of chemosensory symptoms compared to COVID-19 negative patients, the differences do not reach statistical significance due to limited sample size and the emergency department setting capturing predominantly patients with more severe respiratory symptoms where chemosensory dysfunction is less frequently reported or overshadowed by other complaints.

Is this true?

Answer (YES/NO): YES